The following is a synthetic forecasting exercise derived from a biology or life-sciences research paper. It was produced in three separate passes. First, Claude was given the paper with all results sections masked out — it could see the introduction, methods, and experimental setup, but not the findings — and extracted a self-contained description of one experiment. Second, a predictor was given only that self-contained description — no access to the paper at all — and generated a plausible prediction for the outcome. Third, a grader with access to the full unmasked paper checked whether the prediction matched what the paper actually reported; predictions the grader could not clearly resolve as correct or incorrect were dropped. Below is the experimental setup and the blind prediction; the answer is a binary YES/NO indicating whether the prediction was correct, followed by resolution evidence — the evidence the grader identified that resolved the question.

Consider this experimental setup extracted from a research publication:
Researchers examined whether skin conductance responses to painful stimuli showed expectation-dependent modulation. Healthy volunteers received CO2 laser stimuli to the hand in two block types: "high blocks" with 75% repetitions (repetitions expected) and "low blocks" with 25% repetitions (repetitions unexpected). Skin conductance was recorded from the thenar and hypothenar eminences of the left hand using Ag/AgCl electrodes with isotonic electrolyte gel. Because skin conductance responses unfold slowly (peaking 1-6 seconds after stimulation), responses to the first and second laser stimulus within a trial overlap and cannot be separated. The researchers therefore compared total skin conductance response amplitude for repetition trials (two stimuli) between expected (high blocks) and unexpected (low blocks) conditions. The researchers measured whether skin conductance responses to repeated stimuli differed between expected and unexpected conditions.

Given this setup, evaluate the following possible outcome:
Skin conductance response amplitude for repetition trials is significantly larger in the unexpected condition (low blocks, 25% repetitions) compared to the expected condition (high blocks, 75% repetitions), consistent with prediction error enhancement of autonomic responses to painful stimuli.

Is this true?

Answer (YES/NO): NO